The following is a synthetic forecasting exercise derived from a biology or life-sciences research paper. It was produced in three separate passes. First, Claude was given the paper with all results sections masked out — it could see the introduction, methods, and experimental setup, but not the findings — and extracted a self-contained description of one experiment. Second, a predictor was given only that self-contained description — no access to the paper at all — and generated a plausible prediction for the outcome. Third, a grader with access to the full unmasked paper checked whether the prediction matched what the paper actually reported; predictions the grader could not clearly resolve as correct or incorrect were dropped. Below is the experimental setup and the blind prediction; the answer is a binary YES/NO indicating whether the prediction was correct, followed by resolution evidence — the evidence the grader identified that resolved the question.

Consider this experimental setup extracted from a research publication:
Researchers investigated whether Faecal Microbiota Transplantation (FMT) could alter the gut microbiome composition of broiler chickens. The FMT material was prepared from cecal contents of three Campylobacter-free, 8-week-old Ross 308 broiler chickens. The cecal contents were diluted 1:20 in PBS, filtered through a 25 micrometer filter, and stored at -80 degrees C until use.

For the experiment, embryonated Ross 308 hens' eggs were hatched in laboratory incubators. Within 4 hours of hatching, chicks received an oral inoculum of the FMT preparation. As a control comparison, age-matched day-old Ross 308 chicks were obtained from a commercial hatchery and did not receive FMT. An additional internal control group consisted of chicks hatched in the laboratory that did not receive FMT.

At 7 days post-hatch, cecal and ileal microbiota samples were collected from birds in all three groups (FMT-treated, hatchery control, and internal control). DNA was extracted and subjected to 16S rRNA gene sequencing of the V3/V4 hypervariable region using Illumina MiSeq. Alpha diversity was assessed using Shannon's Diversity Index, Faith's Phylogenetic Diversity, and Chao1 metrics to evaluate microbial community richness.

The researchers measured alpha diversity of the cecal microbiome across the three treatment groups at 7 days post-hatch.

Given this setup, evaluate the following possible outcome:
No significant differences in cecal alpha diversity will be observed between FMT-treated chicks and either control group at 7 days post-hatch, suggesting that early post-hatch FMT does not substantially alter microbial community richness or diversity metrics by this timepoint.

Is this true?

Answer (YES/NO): NO